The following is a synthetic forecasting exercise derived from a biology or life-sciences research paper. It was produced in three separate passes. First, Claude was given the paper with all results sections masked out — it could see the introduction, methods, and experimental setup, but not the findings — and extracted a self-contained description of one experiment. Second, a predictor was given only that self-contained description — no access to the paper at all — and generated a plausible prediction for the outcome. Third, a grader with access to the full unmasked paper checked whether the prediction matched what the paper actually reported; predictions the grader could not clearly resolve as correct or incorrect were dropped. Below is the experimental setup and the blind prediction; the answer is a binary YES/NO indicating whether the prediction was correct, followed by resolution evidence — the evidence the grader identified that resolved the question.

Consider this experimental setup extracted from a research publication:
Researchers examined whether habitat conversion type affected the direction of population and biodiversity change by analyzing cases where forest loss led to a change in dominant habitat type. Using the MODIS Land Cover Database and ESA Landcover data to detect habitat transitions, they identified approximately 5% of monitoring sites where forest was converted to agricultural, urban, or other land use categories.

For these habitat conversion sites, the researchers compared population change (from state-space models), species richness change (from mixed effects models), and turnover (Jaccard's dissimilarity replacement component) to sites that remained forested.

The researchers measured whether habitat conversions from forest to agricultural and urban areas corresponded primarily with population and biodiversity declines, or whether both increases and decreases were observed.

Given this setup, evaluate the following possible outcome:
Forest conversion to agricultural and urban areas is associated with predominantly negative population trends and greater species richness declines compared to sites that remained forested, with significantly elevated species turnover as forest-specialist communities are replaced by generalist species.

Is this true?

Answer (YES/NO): NO